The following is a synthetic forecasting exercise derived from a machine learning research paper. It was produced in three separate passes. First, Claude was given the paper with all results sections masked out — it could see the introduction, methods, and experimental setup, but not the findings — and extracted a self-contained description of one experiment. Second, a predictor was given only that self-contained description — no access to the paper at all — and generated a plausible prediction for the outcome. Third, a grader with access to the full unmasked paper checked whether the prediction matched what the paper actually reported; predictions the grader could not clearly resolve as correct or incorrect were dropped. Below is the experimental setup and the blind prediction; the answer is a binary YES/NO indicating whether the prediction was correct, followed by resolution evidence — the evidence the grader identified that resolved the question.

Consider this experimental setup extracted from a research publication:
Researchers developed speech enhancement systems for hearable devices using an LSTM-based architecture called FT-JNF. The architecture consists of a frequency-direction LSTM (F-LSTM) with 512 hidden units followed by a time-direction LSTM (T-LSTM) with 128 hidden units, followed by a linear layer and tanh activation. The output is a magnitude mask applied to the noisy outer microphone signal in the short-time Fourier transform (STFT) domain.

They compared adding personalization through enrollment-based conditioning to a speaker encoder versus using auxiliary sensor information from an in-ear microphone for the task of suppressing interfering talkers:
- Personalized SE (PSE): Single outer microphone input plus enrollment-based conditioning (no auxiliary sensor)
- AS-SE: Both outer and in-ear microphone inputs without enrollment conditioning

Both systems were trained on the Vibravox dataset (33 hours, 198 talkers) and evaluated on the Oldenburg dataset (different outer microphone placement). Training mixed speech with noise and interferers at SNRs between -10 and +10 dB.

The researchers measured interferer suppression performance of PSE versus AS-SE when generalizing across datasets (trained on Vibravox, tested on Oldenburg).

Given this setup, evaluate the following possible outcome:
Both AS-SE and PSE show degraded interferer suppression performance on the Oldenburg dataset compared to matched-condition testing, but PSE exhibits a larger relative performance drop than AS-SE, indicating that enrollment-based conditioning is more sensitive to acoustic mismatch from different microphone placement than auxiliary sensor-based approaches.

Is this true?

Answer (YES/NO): NO